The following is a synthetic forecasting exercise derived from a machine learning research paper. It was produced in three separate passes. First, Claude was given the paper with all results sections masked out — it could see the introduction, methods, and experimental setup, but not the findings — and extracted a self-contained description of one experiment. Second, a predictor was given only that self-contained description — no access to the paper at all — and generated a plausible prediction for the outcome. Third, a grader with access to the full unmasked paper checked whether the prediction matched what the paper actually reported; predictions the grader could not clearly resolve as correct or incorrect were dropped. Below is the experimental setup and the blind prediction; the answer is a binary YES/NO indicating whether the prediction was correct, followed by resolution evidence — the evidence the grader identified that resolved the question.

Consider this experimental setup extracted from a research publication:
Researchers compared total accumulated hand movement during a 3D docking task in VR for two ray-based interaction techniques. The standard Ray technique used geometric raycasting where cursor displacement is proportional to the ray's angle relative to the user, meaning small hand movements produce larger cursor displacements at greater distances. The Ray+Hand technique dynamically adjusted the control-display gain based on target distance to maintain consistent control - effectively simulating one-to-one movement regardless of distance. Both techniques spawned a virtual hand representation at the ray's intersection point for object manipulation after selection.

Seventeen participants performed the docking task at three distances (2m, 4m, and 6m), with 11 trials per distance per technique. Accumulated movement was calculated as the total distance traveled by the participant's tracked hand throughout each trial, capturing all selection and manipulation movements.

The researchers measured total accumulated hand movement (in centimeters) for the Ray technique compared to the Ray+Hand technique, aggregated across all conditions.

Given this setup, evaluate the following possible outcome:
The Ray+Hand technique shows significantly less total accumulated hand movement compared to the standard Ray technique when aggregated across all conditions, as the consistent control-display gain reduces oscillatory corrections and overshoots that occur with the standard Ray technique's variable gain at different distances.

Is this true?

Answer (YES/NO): YES